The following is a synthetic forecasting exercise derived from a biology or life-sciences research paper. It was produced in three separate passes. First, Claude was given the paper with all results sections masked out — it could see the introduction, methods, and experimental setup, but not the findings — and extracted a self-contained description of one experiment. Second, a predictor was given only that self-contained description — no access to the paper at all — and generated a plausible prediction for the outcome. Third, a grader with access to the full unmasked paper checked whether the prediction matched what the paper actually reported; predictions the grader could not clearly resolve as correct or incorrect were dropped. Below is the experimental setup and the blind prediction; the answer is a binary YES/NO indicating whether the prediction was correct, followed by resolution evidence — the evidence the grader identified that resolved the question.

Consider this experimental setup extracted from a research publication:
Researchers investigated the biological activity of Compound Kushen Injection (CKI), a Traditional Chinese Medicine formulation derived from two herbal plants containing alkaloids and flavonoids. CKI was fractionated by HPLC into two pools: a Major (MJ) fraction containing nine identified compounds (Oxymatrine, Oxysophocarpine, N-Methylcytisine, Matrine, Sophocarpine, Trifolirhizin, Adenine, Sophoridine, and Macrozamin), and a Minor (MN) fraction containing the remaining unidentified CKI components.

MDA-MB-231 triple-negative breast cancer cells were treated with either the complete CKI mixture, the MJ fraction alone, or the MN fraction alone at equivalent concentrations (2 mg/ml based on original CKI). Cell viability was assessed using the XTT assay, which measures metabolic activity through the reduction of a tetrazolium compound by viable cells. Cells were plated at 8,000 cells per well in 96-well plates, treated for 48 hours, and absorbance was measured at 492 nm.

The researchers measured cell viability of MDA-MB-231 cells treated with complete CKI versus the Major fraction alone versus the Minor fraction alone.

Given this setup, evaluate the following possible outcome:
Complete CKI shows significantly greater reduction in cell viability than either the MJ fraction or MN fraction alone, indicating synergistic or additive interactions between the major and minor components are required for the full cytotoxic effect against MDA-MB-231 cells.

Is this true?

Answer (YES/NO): NO